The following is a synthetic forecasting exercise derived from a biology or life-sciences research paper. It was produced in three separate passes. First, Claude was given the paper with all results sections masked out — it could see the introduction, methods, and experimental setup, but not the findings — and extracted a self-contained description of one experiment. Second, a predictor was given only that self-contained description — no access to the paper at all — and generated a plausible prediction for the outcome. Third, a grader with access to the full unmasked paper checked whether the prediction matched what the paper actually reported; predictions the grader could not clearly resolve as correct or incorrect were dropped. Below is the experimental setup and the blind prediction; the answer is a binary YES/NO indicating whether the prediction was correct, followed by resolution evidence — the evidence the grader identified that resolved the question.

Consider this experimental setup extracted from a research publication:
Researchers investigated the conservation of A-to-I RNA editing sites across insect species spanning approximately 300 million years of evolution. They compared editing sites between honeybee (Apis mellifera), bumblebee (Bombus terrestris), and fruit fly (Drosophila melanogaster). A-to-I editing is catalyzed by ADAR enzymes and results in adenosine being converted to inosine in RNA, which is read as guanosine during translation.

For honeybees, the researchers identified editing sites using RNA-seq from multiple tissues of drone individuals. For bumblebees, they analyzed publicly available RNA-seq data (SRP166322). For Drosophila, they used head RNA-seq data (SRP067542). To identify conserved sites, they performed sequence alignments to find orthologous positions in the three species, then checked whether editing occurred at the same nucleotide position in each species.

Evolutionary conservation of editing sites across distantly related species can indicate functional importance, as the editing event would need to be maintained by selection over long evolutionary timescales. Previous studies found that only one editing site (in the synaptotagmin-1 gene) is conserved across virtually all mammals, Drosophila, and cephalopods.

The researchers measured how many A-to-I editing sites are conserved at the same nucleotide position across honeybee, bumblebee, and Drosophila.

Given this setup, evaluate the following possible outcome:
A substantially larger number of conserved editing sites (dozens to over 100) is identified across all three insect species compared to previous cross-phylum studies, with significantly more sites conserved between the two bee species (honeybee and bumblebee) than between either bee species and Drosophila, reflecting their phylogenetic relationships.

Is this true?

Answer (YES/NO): NO